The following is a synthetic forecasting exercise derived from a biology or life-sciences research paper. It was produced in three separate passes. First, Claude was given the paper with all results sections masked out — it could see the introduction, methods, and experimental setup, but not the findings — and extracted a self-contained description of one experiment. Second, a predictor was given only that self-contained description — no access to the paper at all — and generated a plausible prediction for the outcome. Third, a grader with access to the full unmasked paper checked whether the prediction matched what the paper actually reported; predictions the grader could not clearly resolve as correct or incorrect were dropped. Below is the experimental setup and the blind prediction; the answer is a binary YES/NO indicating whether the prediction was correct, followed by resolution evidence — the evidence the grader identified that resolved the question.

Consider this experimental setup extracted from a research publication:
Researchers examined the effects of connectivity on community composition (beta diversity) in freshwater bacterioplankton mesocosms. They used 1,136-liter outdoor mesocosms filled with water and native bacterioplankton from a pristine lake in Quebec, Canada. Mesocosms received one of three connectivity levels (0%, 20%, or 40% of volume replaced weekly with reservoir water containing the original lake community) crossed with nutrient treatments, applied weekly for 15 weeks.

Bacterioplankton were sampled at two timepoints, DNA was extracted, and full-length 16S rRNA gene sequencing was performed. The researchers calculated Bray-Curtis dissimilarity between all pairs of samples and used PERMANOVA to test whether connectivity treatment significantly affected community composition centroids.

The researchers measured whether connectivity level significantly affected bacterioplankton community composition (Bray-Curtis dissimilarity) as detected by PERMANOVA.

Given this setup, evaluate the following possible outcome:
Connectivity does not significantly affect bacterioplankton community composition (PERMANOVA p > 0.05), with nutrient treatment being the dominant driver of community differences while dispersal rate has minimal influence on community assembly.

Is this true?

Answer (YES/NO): YES